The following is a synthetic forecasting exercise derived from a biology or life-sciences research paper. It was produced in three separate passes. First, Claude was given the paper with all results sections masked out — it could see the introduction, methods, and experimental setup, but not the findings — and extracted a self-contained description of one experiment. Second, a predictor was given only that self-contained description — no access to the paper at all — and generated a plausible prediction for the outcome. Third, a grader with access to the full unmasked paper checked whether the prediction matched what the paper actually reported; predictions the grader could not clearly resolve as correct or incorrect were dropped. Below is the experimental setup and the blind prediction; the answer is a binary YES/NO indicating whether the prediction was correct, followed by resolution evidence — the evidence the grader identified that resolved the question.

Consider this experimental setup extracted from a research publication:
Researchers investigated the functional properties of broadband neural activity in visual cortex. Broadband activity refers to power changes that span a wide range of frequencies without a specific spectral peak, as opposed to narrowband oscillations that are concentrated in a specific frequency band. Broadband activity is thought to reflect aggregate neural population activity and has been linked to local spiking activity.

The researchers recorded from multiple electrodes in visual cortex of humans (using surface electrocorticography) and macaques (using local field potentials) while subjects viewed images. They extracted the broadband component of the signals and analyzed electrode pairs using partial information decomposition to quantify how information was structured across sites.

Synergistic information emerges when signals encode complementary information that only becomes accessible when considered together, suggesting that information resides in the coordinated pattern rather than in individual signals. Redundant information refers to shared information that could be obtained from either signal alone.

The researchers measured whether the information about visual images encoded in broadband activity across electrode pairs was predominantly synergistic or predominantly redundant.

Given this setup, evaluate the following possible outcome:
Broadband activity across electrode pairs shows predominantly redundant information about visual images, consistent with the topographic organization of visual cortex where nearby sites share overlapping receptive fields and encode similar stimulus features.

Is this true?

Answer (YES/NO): NO